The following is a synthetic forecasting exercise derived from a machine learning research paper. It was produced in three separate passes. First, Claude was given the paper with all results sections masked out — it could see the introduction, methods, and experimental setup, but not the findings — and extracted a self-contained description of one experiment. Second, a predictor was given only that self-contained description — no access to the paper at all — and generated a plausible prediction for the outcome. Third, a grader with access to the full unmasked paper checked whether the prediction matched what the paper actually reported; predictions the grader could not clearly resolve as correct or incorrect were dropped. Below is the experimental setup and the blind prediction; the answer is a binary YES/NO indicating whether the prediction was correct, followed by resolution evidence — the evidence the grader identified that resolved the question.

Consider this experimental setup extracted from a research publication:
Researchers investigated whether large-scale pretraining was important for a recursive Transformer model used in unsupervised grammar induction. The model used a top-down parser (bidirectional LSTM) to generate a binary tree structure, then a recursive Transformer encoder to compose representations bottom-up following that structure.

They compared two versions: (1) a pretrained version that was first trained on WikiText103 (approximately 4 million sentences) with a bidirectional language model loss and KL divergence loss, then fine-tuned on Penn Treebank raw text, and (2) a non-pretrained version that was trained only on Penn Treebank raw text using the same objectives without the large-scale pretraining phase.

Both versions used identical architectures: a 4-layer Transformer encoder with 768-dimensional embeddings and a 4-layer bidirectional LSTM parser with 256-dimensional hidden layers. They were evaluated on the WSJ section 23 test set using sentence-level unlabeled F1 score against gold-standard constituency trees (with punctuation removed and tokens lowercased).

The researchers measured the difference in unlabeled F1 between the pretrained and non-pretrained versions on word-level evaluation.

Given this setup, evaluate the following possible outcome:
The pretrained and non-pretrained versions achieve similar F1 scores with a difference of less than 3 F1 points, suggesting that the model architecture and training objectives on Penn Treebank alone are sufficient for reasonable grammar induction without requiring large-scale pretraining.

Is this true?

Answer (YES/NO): NO